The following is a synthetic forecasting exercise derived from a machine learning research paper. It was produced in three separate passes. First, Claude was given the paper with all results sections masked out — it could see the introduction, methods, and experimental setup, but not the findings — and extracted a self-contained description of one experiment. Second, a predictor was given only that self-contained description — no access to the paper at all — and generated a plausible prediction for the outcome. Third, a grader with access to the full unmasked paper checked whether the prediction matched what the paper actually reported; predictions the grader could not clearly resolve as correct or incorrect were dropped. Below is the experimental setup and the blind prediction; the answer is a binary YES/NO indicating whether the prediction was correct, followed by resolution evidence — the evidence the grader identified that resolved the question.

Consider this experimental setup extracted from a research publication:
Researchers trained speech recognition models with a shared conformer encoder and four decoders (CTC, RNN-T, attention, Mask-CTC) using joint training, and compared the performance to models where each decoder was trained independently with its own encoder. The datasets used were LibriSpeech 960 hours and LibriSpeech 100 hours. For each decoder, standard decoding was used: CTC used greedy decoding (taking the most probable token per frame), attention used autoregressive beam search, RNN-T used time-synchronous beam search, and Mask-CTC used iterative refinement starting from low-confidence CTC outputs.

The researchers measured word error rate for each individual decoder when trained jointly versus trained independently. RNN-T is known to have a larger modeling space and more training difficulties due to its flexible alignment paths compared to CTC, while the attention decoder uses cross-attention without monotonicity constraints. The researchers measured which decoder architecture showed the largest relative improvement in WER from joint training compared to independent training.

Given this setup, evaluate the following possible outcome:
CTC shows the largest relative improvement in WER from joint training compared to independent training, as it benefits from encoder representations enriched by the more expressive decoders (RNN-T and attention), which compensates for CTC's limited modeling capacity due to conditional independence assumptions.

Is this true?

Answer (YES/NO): NO